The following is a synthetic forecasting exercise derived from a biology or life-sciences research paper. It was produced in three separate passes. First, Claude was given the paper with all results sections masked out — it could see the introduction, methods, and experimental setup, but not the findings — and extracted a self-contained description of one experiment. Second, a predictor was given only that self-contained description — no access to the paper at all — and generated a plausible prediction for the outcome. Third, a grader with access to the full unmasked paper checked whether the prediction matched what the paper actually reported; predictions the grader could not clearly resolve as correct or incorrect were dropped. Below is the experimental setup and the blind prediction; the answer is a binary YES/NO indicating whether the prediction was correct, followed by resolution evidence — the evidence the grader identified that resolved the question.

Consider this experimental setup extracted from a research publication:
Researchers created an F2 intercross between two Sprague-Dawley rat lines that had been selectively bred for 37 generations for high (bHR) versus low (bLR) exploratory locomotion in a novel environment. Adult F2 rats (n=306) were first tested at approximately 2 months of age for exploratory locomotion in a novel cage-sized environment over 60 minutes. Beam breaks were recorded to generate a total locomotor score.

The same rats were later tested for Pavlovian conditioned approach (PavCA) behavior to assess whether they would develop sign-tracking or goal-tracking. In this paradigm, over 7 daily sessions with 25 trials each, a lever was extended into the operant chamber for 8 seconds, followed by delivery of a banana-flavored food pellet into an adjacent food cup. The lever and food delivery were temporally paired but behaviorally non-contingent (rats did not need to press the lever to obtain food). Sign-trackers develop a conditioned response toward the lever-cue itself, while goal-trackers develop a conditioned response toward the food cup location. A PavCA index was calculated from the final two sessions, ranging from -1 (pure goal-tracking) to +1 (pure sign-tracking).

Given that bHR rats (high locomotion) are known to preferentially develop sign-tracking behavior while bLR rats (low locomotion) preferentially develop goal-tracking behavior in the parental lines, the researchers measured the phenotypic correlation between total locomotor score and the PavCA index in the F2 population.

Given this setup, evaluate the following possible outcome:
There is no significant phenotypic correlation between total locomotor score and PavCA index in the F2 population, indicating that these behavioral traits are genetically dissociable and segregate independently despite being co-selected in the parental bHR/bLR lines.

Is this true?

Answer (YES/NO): NO